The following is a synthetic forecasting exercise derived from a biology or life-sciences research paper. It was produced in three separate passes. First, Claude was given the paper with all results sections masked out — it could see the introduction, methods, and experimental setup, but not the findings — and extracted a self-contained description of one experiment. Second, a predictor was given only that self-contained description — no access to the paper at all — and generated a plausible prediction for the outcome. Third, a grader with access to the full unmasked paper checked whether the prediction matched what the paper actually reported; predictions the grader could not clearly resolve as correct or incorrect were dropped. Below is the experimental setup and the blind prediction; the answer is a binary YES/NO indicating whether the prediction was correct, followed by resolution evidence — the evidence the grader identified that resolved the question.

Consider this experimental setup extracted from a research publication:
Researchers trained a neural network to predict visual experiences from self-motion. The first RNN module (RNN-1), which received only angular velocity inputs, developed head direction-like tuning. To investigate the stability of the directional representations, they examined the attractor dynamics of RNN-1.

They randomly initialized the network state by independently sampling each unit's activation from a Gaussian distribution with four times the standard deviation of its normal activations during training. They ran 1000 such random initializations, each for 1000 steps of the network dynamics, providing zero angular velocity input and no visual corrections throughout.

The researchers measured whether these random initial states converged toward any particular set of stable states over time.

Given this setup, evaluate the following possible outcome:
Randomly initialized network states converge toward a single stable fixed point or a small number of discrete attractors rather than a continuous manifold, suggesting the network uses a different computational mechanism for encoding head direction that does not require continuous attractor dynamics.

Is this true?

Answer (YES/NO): NO